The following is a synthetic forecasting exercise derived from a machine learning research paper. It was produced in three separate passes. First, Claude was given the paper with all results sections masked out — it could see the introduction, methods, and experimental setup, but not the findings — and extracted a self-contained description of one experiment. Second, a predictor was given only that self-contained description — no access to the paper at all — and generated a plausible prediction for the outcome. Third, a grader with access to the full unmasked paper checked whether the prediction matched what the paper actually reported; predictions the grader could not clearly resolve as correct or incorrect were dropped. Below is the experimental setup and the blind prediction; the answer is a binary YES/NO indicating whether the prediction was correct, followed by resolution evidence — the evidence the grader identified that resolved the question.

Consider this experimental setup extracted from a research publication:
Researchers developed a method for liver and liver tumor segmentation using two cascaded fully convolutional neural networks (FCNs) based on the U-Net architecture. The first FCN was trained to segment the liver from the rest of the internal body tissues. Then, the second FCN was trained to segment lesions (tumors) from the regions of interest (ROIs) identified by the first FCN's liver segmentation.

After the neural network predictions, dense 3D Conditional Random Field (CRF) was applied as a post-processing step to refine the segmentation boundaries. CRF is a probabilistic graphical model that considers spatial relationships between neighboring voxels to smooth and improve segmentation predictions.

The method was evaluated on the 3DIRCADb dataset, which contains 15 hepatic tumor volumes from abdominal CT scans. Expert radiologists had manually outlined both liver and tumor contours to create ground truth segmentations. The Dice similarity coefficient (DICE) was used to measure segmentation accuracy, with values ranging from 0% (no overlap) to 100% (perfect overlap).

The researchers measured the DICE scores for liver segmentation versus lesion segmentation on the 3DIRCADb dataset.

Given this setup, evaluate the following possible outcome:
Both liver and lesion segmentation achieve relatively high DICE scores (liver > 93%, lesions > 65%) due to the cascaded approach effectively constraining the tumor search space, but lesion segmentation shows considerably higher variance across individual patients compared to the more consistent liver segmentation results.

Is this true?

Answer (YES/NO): NO